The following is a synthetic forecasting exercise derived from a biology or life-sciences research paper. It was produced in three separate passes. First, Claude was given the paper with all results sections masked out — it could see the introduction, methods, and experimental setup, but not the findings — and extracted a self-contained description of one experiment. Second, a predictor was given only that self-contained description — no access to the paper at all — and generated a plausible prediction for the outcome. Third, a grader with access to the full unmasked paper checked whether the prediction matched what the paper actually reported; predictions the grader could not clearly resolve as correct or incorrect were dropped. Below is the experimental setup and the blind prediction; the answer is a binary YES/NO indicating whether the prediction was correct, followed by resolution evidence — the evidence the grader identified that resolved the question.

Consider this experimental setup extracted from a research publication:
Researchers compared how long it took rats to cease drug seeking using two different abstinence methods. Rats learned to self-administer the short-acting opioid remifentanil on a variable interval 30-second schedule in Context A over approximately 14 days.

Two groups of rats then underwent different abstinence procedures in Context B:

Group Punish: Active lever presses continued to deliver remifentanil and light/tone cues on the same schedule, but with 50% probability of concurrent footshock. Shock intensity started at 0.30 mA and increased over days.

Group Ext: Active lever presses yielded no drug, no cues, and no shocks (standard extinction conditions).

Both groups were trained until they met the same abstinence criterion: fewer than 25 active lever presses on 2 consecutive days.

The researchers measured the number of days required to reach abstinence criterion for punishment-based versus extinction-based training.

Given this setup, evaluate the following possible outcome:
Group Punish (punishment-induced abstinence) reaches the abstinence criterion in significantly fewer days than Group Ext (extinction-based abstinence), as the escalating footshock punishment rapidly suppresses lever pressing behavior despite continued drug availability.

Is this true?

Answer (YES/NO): YES